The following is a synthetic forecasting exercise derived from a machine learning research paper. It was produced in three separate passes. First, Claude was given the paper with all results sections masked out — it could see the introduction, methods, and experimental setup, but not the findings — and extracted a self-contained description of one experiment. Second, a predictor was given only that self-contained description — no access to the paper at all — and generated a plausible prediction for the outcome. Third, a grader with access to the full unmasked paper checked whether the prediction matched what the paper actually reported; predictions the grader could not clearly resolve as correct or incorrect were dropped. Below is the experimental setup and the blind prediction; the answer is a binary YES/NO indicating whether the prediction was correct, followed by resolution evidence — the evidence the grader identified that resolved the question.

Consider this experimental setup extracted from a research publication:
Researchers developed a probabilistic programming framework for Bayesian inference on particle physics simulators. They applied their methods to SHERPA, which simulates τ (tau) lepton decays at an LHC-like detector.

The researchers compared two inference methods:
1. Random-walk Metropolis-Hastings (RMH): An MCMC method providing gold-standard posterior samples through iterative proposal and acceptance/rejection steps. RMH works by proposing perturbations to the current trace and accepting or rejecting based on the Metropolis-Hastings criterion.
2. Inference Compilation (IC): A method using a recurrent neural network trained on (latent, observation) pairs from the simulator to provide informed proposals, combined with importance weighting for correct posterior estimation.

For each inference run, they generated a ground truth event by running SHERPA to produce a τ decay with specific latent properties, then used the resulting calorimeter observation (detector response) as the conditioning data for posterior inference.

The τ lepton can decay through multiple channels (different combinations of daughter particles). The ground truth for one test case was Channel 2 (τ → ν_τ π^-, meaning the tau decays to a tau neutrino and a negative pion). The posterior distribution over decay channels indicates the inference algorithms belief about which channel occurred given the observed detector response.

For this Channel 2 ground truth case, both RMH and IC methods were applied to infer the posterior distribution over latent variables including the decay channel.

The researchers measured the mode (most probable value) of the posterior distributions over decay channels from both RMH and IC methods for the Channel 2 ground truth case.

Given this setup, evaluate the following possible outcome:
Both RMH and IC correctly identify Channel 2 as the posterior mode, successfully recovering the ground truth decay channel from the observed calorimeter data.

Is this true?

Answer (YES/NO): YES